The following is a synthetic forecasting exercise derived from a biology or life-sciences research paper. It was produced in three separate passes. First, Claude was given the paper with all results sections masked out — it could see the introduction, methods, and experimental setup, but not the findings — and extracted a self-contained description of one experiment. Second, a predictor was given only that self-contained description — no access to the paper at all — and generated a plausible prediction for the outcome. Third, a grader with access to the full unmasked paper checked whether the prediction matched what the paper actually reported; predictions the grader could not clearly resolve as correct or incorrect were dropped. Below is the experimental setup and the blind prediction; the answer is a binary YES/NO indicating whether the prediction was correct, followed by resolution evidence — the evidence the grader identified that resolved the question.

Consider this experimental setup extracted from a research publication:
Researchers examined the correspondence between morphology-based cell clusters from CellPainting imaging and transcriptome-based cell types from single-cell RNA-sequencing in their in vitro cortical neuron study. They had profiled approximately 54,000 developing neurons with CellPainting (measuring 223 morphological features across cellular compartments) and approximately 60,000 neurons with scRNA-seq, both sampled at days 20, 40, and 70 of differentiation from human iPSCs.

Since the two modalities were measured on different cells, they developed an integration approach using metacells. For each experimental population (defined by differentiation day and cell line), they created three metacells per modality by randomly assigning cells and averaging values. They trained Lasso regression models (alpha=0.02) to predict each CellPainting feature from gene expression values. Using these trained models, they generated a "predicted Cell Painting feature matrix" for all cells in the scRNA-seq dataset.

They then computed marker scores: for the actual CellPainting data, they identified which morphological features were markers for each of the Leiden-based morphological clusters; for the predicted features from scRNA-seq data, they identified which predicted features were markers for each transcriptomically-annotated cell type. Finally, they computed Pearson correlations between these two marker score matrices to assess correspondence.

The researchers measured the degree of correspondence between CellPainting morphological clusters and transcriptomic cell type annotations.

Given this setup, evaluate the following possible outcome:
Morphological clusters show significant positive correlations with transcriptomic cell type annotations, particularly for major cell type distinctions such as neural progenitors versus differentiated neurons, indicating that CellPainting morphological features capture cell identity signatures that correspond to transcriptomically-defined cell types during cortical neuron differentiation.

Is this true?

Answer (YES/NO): YES